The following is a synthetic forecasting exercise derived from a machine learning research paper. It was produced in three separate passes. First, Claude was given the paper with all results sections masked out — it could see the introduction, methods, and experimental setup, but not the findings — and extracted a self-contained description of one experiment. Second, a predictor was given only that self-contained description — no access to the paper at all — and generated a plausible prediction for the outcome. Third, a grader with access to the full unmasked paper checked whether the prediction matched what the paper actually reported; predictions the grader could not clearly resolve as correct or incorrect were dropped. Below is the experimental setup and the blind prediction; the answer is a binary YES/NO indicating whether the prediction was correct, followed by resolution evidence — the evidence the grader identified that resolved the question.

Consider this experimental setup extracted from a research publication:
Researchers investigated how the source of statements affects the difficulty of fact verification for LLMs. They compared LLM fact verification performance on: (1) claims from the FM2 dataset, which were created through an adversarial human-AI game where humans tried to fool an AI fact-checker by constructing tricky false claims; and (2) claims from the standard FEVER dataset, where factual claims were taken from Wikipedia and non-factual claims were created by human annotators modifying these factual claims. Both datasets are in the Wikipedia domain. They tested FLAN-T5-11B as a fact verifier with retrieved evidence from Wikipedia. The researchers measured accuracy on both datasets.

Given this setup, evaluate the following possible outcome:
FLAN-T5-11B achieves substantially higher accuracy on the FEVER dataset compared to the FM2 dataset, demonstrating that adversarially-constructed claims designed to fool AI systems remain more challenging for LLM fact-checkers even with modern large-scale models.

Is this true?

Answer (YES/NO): YES